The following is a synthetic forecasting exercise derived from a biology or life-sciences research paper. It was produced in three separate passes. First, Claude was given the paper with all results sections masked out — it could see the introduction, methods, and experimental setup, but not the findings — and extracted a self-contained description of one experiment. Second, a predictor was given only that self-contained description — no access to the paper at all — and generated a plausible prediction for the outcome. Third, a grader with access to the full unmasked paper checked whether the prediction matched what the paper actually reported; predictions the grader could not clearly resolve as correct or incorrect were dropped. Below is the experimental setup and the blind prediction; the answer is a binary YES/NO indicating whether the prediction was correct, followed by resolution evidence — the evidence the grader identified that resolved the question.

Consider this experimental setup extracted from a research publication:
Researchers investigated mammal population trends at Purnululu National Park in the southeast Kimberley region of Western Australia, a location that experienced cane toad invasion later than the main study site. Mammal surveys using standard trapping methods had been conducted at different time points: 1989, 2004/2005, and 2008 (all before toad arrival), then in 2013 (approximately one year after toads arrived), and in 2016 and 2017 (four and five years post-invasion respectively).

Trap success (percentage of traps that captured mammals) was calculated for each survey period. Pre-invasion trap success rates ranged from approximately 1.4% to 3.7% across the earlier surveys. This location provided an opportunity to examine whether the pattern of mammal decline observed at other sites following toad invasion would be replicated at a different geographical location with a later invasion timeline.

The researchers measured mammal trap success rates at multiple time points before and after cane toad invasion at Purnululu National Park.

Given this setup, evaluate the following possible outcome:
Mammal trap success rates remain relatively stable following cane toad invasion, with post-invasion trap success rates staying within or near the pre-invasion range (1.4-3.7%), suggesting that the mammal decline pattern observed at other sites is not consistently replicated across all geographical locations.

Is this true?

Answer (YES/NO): NO